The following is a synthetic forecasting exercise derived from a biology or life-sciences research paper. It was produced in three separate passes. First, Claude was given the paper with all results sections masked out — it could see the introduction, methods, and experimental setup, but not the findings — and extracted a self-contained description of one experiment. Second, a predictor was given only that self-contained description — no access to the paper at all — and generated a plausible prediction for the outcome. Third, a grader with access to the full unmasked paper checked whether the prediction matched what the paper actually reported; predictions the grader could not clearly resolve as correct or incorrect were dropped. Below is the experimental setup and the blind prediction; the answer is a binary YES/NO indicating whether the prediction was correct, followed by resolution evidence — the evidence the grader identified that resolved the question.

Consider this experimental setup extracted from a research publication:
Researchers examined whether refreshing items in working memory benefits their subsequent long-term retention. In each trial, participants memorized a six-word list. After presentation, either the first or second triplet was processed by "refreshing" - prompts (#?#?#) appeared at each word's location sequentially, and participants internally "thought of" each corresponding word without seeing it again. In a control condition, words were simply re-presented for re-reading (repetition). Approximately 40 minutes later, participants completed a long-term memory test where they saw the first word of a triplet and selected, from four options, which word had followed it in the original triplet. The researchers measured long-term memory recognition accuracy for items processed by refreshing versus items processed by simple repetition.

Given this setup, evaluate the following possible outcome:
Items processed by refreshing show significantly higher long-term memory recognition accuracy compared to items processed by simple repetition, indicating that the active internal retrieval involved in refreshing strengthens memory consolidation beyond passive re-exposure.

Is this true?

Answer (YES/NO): NO